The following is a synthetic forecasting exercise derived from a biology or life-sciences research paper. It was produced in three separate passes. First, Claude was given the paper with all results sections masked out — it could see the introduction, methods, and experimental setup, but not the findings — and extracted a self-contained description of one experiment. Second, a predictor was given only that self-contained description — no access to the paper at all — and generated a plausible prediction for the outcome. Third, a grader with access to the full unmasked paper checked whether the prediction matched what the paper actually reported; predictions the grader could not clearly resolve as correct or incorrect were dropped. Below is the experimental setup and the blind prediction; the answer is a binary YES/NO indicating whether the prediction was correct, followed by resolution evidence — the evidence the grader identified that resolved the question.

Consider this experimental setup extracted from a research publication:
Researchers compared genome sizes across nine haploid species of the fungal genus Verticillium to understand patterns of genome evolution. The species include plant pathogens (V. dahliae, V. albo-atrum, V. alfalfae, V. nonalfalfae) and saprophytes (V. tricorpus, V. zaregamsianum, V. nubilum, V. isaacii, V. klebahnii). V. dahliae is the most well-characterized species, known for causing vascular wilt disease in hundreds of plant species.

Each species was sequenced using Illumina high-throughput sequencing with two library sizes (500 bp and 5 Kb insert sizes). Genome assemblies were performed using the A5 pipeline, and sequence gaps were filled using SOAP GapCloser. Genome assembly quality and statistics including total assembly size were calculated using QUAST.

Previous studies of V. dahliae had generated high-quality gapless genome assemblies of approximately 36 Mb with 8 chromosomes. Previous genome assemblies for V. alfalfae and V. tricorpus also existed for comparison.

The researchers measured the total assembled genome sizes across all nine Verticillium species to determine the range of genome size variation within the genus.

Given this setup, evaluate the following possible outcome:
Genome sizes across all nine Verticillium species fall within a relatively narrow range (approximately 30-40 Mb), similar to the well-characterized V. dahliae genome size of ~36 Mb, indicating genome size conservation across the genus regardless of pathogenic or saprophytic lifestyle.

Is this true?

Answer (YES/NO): YES